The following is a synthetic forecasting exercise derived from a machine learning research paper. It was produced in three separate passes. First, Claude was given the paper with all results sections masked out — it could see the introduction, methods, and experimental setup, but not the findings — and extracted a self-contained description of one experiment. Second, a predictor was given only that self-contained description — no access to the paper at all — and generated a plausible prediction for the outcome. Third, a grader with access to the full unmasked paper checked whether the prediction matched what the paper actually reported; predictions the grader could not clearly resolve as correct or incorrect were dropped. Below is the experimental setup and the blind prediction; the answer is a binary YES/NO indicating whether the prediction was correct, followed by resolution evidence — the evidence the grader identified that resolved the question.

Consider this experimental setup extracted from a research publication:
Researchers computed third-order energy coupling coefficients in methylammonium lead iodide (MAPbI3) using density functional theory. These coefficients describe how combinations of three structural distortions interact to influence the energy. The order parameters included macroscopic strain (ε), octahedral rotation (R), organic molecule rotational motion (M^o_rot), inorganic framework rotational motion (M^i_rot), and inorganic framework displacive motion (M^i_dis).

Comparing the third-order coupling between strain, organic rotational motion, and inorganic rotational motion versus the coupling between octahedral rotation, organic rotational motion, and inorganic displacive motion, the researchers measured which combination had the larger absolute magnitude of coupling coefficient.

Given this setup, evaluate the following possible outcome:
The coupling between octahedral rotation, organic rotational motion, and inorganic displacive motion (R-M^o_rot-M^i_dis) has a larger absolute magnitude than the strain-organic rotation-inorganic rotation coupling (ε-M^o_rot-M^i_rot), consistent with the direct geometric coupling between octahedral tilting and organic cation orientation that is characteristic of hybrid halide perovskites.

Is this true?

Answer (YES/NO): YES